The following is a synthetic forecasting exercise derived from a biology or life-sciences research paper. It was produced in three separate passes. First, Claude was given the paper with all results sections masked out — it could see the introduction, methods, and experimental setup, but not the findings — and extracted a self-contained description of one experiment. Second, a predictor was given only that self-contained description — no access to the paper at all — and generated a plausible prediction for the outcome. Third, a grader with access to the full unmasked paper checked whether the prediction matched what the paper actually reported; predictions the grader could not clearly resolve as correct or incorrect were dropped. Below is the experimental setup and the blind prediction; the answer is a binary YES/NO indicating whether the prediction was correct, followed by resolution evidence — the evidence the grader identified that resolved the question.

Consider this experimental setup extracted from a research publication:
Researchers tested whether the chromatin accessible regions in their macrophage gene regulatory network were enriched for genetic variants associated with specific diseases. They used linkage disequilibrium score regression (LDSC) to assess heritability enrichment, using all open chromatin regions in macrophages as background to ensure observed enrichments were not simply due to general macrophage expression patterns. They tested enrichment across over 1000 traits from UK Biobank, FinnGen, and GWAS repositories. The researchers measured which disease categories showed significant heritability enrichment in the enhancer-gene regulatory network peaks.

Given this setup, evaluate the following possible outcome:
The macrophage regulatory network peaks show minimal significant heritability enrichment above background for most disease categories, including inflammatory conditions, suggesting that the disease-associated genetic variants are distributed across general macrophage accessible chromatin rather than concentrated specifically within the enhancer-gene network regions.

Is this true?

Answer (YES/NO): NO